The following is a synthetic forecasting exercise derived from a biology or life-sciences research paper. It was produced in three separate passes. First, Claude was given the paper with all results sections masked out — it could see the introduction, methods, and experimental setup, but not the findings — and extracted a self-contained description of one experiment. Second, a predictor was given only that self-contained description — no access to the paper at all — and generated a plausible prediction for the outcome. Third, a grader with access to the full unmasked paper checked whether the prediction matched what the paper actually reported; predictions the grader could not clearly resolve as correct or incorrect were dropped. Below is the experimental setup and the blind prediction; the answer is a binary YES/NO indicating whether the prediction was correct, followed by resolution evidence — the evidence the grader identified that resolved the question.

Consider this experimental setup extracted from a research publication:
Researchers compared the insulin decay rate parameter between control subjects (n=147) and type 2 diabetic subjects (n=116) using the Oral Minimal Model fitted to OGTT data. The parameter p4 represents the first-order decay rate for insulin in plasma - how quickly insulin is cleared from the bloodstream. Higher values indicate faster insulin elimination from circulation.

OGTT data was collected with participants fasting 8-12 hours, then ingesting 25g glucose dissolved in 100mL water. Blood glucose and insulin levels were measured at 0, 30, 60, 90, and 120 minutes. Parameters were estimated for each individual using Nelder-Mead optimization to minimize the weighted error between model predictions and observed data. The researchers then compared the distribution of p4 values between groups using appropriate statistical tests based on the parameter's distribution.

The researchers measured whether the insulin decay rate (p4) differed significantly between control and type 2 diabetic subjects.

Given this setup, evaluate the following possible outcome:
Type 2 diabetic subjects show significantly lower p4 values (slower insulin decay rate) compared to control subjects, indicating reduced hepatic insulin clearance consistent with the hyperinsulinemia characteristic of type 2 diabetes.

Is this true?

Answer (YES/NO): NO